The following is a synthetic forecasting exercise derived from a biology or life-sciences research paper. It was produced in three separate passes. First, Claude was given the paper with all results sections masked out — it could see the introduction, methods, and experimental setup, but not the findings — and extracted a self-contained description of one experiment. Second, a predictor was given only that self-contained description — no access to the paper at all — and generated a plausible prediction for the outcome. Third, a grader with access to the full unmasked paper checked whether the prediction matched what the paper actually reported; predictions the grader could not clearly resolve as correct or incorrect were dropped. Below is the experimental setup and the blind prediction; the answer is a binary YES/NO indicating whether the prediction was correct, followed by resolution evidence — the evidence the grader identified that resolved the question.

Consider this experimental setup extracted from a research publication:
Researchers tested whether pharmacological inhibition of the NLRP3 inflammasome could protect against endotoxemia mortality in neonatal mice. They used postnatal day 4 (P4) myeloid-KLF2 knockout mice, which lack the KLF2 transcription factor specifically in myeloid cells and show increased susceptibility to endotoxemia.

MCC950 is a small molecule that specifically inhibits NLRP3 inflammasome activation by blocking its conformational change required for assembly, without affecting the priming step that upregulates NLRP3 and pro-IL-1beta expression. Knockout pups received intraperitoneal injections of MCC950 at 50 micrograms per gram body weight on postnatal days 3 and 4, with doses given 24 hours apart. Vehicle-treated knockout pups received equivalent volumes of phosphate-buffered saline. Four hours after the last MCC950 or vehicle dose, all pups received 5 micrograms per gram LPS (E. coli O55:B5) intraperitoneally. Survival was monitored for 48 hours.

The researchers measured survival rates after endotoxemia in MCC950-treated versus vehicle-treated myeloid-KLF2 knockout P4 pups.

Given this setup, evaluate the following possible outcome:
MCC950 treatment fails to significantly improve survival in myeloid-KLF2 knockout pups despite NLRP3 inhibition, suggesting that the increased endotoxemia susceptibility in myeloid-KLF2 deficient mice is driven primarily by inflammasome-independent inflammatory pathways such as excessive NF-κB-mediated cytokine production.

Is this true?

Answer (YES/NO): NO